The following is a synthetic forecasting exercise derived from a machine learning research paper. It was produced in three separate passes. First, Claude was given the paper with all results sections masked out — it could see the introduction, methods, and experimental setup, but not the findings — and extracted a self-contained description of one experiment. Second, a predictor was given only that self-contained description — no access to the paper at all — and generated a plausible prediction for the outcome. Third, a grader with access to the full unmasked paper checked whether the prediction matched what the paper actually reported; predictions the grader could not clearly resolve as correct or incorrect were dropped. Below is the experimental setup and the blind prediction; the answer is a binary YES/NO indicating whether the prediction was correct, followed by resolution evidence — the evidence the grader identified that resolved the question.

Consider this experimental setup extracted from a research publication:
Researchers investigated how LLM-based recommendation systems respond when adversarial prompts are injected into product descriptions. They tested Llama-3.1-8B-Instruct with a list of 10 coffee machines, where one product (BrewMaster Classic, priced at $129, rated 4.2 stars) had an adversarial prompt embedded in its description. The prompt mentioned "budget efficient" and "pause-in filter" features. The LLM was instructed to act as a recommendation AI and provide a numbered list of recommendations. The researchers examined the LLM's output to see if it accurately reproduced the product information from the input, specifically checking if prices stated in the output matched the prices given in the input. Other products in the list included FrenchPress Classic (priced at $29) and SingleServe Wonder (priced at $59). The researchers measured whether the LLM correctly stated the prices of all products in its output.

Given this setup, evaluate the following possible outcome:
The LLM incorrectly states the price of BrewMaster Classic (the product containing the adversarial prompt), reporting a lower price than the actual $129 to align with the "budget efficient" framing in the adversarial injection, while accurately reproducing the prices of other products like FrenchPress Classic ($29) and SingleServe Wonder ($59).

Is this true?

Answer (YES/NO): NO